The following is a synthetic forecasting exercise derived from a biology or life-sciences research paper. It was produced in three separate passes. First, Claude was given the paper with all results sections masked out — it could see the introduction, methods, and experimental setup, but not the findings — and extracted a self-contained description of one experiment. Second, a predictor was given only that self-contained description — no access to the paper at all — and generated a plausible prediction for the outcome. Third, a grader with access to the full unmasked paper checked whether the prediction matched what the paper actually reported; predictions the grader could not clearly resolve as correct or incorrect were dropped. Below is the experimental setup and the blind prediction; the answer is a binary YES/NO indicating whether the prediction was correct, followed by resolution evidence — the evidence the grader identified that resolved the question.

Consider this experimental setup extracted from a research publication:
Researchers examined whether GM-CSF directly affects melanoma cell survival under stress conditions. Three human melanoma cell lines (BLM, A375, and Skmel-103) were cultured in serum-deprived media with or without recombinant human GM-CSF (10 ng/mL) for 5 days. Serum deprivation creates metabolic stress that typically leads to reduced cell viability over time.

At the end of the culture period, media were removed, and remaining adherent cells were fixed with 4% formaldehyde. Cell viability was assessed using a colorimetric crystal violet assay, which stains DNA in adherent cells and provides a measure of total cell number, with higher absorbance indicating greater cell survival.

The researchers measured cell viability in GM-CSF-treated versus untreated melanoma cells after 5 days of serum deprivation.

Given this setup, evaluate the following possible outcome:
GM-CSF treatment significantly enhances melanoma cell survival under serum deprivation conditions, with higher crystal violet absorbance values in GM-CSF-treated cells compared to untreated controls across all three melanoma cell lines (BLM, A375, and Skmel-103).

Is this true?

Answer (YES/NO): NO